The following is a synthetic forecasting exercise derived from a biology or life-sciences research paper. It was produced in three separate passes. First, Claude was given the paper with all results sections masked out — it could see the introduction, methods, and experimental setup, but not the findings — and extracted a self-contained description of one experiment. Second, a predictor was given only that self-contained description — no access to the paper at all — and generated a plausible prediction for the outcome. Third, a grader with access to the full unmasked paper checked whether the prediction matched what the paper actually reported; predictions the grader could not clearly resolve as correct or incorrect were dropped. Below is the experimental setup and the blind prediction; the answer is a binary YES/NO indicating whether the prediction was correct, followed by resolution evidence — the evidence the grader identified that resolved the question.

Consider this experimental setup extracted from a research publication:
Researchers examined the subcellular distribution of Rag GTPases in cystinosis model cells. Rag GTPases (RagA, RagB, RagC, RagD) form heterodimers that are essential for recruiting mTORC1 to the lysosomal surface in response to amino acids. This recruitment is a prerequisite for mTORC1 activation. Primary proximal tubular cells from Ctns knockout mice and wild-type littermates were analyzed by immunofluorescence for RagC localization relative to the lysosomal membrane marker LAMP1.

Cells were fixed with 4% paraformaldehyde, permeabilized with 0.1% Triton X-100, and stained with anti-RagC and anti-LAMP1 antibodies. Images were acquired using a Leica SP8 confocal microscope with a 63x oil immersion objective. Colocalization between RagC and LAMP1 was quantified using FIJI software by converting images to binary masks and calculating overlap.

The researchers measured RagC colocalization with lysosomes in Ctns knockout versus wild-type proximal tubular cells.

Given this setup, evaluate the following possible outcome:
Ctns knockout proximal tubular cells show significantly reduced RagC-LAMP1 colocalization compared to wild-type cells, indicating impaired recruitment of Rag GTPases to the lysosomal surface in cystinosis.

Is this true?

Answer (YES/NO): NO